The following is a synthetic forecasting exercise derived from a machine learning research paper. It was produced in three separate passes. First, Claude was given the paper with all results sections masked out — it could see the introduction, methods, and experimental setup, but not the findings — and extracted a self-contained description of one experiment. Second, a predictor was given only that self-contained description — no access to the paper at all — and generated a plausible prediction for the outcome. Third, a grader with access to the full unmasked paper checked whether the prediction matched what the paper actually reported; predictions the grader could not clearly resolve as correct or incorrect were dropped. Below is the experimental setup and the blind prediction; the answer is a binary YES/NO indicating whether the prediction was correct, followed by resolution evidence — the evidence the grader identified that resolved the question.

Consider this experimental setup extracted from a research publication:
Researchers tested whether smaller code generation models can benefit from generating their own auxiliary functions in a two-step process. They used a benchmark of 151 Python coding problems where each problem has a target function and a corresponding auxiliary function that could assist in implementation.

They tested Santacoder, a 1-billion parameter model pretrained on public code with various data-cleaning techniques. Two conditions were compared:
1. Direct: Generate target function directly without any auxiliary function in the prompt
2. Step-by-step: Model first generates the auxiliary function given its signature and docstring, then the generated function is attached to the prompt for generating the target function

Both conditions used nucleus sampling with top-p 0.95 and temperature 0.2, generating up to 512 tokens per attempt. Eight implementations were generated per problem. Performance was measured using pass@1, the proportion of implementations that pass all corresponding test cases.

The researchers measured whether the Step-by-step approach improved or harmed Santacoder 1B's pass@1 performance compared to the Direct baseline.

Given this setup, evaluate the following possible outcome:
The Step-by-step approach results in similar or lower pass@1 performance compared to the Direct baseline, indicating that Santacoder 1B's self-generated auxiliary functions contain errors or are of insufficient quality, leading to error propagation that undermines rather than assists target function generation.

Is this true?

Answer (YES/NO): YES